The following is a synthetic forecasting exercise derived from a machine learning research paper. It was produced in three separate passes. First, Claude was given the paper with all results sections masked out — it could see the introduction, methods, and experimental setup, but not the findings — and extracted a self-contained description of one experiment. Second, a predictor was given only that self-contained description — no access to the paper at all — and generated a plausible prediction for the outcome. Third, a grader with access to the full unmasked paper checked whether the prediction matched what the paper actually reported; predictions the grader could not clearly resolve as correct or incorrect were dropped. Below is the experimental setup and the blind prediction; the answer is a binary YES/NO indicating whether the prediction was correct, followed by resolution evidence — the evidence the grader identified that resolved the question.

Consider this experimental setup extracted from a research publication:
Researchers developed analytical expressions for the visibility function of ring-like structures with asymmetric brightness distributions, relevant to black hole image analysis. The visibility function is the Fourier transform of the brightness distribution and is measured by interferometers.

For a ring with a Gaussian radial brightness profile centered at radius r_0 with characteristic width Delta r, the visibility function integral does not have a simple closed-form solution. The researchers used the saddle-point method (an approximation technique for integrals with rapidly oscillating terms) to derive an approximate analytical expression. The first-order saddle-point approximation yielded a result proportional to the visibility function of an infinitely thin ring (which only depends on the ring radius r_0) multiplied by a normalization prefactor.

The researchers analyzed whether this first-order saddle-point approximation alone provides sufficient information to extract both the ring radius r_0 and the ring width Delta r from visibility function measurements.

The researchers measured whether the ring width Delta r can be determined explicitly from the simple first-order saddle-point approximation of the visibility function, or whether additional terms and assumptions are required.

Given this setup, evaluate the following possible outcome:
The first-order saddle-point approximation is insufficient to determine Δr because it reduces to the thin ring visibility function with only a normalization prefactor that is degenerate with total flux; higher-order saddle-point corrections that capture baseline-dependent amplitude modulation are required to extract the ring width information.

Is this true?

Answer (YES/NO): NO